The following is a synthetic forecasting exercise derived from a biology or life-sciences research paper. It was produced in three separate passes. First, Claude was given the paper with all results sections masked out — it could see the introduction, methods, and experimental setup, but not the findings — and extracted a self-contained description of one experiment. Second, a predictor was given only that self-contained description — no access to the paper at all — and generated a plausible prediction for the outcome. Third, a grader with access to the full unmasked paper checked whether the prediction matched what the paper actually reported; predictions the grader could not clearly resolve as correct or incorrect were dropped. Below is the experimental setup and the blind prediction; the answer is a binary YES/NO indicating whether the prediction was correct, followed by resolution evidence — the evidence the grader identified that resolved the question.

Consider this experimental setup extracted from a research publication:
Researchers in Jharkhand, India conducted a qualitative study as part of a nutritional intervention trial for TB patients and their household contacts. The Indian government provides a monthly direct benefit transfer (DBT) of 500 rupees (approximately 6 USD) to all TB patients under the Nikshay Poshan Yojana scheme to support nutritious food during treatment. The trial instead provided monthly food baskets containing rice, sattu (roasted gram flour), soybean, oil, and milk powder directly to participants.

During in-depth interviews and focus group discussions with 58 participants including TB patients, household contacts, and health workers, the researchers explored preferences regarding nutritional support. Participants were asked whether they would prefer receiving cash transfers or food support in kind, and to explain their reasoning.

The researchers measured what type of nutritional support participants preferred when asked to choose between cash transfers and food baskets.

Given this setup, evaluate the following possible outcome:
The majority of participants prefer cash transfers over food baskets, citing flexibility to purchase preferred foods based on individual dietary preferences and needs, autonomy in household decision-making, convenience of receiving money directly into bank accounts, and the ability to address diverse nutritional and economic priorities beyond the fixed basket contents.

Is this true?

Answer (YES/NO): NO